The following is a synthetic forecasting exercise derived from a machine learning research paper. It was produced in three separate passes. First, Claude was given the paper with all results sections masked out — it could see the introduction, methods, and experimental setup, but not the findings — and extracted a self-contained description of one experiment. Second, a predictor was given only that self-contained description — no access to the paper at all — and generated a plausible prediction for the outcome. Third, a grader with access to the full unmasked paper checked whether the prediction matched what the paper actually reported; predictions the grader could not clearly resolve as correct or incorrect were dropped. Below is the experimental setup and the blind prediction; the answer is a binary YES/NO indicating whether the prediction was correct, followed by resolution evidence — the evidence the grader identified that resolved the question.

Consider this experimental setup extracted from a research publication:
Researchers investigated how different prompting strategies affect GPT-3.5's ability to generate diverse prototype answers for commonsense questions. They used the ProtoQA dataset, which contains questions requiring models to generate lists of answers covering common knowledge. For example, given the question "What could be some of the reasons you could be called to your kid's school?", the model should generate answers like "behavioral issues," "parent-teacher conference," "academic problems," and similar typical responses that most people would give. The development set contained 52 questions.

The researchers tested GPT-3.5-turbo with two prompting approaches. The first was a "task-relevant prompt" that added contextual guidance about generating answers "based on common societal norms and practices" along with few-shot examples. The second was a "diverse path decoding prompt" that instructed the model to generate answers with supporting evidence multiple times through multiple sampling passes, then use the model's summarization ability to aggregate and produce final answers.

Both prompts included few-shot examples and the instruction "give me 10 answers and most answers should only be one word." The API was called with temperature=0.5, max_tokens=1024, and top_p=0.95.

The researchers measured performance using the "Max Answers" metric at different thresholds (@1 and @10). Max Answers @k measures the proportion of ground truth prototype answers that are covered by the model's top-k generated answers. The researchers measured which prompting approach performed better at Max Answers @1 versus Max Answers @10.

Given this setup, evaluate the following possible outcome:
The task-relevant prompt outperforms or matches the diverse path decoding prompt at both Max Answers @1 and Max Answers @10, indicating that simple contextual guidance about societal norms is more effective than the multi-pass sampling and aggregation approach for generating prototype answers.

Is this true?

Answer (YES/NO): NO